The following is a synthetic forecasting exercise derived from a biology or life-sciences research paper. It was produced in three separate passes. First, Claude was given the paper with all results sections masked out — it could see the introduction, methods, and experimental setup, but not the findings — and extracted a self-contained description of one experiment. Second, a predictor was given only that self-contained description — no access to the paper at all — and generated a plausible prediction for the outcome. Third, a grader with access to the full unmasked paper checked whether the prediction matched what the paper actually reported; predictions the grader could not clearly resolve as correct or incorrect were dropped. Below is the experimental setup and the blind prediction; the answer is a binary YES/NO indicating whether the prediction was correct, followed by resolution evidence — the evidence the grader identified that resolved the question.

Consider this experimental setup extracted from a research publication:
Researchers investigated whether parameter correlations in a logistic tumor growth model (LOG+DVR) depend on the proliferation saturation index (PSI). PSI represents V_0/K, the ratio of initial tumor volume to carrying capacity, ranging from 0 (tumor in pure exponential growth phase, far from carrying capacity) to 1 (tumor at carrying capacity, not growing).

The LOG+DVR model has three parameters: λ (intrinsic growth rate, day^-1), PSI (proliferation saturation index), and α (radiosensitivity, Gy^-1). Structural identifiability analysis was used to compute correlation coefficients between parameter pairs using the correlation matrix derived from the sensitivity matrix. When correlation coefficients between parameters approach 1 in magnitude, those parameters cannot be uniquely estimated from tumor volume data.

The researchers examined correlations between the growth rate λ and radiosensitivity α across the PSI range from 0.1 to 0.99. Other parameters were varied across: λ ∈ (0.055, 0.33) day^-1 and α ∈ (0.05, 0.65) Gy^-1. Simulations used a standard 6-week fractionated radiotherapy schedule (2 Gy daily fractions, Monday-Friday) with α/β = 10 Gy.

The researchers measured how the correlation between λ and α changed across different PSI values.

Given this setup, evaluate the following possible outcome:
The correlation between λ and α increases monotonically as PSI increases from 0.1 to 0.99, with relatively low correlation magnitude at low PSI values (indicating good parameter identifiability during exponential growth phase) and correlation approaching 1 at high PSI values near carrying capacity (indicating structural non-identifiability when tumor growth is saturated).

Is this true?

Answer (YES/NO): NO